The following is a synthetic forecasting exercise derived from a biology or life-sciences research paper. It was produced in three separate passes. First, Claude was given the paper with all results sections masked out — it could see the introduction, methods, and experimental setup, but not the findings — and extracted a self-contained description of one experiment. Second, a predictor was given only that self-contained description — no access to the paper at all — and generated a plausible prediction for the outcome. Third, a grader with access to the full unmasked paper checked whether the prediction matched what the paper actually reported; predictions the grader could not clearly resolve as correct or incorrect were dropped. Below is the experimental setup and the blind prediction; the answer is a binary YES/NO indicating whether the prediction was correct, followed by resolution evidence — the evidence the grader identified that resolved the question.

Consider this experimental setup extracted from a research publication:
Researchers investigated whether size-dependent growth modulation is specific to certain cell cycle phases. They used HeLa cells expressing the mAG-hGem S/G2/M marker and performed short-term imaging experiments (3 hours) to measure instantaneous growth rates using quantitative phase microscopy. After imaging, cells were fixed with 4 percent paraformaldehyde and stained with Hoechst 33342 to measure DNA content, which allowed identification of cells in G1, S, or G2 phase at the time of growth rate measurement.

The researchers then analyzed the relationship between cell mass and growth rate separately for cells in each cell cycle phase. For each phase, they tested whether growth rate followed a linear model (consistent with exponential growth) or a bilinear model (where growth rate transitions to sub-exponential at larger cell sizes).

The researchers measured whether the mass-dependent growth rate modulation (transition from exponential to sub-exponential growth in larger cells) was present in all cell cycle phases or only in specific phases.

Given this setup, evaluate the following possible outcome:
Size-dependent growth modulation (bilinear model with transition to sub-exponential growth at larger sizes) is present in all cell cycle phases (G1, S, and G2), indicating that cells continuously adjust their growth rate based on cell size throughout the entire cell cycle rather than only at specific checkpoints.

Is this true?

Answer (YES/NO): NO